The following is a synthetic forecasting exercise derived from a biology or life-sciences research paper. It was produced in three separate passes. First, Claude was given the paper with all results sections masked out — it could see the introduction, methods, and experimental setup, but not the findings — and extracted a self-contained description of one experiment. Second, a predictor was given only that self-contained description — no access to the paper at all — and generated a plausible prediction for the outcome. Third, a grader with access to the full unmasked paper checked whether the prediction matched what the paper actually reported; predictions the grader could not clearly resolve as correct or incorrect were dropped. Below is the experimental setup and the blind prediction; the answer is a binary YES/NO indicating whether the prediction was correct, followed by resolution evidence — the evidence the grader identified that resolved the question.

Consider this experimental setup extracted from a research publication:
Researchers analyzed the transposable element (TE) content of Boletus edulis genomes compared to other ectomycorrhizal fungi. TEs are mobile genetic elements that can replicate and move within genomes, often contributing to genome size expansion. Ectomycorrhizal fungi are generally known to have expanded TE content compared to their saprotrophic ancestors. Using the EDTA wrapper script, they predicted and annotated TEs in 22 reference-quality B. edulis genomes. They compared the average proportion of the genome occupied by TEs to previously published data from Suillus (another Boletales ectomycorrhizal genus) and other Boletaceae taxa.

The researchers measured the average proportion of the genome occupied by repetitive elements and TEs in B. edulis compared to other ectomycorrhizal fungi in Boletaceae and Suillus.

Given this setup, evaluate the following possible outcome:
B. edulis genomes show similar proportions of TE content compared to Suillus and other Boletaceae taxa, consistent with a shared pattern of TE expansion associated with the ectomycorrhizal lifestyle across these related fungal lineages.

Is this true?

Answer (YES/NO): NO